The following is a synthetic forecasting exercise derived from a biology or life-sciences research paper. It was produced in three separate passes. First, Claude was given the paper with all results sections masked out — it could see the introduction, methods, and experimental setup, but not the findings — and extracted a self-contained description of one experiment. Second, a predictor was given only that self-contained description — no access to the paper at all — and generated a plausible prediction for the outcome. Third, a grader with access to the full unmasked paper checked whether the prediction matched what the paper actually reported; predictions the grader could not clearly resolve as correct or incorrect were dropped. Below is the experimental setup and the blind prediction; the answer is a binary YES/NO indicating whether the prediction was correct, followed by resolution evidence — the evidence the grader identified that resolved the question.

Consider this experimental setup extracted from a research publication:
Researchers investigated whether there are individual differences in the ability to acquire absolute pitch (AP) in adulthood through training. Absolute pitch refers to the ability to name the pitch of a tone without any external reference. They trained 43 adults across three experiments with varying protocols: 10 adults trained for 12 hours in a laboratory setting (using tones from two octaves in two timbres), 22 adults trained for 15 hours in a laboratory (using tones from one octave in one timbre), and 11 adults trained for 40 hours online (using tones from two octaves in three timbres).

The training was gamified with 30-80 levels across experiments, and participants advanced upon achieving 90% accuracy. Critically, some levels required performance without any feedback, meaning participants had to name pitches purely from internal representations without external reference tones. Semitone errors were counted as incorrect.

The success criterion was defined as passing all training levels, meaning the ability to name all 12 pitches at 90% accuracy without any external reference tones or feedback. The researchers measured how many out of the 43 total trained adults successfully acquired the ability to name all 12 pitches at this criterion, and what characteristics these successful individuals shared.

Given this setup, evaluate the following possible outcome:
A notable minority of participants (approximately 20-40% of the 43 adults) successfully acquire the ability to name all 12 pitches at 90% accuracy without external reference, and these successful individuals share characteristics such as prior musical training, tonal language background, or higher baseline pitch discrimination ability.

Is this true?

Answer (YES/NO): NO